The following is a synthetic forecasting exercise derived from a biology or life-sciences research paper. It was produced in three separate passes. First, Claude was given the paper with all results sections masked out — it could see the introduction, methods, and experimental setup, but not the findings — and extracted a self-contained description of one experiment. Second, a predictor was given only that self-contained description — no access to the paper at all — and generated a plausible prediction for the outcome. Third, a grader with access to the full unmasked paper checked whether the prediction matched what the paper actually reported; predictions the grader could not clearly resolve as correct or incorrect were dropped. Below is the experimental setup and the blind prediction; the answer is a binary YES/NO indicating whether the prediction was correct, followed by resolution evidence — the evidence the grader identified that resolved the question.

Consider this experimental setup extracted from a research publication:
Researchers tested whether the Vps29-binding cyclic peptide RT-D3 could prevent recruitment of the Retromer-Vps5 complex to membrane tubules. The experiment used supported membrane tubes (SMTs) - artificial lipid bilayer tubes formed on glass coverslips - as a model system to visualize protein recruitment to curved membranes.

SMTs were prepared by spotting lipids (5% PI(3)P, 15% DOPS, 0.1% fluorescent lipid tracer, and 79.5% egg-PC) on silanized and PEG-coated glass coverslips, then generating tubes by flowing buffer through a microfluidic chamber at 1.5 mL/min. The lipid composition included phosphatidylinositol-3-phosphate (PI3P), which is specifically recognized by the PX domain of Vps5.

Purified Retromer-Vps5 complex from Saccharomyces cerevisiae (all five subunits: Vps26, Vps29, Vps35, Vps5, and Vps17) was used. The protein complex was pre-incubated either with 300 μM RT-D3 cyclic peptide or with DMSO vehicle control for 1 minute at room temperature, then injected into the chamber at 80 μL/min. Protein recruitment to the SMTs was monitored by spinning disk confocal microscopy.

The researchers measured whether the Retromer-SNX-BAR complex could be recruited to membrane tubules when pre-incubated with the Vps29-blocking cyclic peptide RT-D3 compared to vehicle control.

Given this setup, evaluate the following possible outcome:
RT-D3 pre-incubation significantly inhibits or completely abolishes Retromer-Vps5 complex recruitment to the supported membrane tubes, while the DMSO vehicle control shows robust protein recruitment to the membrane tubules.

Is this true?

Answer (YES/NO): YES